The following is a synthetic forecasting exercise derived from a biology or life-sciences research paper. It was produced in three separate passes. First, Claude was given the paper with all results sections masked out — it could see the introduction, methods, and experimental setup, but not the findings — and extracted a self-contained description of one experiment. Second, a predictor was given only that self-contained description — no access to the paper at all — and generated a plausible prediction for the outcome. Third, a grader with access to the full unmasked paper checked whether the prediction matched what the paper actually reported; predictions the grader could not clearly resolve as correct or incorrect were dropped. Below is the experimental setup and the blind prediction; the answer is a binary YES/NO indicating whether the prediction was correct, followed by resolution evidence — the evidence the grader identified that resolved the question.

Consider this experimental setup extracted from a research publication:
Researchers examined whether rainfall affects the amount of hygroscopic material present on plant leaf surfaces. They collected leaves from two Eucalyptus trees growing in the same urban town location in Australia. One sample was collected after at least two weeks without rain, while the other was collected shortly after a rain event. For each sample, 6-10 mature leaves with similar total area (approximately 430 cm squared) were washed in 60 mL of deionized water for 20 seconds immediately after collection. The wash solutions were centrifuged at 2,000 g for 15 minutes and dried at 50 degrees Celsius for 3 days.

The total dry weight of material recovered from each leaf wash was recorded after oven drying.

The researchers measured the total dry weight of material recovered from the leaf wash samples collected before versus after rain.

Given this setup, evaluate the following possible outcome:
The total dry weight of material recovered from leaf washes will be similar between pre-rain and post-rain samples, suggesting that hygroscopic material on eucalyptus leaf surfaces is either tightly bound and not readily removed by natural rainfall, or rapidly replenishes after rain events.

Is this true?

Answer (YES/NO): NO